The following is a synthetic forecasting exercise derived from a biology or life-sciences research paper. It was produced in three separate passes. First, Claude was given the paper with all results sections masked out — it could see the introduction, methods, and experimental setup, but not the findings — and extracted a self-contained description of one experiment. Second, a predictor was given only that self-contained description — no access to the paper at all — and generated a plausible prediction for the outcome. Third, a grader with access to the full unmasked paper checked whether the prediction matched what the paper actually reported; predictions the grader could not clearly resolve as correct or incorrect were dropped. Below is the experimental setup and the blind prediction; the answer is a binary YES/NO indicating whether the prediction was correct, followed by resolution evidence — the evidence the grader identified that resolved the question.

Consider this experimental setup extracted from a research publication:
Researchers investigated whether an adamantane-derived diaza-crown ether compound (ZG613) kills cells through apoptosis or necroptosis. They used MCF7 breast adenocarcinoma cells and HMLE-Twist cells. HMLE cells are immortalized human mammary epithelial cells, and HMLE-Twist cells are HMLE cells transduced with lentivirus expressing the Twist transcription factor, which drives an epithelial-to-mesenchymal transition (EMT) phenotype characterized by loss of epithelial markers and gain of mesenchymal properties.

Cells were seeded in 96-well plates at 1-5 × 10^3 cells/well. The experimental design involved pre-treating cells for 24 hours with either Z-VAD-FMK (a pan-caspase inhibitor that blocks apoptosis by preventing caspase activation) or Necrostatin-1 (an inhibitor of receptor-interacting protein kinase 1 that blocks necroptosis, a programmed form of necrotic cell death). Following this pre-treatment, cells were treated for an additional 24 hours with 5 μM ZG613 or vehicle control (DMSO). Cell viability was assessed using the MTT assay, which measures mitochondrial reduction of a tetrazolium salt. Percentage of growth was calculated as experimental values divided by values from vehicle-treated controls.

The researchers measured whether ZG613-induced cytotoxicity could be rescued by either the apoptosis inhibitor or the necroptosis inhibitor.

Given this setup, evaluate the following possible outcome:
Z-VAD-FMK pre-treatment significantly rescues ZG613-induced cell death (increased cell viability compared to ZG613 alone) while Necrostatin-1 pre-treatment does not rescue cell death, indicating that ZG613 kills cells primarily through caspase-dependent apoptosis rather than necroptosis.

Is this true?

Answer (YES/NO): NO